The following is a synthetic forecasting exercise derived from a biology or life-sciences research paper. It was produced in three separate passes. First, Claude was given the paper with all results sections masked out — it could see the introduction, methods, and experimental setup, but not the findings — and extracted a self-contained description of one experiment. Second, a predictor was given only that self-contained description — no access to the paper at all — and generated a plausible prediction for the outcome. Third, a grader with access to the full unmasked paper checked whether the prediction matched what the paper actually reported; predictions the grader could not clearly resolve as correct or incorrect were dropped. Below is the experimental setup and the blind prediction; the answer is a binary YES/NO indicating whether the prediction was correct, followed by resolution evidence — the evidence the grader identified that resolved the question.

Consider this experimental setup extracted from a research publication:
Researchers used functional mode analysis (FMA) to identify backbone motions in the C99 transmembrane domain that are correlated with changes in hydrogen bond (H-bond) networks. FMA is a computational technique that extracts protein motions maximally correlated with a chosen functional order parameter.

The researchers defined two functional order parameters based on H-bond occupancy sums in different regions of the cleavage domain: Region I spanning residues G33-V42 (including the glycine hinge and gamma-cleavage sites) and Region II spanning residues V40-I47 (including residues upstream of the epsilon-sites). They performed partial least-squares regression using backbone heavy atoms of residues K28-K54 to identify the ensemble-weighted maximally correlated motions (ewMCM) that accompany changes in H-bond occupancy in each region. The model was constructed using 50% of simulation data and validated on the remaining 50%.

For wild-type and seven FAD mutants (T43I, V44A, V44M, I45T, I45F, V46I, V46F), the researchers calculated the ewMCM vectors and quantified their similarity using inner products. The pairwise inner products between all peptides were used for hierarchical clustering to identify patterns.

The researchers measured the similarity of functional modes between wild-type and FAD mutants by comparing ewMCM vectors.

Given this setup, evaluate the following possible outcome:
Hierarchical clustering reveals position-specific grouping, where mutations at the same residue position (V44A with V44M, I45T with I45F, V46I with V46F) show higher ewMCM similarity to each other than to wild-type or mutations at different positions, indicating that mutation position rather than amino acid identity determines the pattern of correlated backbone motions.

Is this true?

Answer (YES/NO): NO